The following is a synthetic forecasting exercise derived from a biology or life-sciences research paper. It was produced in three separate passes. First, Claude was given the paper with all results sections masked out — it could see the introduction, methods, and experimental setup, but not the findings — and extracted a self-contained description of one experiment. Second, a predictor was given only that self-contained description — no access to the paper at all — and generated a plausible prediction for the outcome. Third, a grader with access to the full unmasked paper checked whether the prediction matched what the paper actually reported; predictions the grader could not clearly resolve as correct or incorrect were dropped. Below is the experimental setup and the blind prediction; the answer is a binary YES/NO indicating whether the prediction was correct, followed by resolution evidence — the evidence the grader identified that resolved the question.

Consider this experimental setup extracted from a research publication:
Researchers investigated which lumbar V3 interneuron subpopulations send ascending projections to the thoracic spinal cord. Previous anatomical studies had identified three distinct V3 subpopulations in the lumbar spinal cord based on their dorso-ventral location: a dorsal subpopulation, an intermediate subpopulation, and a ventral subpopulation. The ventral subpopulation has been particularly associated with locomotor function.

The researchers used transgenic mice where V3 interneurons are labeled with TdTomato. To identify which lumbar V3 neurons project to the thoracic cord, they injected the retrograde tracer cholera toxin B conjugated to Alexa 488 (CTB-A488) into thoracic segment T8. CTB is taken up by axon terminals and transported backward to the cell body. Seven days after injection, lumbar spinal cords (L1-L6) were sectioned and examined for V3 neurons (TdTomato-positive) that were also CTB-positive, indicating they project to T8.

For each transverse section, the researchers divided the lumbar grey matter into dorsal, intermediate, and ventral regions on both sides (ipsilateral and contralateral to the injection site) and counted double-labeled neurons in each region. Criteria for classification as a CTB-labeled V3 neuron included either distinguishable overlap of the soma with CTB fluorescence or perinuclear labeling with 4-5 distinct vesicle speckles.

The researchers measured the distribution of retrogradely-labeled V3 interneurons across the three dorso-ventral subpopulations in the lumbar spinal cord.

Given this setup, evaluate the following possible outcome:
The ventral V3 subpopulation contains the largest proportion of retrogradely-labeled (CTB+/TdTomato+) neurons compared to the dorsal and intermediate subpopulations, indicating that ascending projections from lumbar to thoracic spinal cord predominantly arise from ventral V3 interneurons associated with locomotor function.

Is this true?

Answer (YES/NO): NO